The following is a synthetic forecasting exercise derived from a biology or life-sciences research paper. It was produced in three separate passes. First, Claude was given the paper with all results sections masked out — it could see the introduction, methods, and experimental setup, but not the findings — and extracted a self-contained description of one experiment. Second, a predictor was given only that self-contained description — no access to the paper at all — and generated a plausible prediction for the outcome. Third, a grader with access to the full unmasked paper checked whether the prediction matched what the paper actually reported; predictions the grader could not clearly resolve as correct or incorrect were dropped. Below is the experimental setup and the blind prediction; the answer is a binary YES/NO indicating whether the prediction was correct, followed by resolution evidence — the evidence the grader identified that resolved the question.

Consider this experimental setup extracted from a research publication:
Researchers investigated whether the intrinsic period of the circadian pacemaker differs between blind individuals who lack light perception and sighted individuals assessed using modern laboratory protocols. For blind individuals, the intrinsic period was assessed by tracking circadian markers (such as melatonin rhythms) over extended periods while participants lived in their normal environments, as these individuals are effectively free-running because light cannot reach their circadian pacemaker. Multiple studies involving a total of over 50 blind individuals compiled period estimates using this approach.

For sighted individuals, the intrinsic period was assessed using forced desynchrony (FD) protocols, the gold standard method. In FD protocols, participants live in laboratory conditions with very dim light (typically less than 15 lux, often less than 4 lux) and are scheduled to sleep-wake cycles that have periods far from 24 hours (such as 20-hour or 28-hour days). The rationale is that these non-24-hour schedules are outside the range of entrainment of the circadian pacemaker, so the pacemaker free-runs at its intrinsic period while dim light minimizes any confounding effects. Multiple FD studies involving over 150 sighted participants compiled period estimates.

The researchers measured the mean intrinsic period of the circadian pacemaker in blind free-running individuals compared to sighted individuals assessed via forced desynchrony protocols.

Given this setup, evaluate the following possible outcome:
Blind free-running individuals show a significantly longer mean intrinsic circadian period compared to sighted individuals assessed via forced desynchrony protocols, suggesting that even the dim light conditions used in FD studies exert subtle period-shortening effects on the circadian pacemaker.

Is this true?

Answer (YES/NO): YES